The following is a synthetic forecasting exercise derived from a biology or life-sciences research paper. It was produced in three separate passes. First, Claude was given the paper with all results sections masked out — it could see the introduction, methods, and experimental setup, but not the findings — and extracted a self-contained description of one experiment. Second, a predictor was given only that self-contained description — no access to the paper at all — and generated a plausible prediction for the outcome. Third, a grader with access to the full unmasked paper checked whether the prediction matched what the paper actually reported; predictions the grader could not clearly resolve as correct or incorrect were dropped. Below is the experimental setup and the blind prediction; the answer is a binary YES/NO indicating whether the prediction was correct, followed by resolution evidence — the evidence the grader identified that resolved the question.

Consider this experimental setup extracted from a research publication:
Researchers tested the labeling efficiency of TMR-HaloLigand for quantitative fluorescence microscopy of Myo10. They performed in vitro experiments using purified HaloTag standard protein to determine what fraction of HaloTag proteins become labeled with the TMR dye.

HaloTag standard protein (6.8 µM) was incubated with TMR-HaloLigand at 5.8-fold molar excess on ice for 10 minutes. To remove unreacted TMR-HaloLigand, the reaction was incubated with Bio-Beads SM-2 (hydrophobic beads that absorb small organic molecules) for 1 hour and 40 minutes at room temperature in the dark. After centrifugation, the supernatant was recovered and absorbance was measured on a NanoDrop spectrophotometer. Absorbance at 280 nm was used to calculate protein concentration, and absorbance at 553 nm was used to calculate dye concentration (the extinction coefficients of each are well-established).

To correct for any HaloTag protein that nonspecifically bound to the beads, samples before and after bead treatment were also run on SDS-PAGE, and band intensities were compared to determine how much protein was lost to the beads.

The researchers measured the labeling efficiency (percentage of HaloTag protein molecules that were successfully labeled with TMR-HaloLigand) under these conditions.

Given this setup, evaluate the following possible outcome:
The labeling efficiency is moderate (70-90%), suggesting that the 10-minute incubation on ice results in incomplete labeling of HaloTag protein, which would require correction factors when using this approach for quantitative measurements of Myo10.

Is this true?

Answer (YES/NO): YES